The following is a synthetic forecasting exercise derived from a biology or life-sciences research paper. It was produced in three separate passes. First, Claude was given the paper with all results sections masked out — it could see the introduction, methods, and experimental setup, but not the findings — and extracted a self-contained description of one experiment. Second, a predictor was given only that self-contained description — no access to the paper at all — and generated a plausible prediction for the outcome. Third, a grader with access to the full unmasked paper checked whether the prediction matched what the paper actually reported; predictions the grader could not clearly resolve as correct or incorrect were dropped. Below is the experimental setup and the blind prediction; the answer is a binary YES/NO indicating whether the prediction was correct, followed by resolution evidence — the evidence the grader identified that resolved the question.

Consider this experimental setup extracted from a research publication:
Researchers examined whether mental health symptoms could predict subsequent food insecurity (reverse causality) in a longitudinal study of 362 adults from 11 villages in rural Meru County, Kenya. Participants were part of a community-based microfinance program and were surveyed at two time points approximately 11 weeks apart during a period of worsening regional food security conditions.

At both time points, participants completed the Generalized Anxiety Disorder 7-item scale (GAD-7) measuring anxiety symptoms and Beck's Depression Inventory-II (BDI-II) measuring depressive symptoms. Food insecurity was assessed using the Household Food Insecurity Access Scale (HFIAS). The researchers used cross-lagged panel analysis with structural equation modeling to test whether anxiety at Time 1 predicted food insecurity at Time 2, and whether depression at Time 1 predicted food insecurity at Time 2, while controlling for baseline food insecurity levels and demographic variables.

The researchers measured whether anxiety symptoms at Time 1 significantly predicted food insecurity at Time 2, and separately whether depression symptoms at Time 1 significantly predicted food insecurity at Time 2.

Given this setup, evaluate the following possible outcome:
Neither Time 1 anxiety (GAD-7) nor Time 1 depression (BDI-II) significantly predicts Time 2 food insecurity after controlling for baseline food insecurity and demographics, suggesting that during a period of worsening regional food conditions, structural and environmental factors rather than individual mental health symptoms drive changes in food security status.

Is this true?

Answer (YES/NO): NO